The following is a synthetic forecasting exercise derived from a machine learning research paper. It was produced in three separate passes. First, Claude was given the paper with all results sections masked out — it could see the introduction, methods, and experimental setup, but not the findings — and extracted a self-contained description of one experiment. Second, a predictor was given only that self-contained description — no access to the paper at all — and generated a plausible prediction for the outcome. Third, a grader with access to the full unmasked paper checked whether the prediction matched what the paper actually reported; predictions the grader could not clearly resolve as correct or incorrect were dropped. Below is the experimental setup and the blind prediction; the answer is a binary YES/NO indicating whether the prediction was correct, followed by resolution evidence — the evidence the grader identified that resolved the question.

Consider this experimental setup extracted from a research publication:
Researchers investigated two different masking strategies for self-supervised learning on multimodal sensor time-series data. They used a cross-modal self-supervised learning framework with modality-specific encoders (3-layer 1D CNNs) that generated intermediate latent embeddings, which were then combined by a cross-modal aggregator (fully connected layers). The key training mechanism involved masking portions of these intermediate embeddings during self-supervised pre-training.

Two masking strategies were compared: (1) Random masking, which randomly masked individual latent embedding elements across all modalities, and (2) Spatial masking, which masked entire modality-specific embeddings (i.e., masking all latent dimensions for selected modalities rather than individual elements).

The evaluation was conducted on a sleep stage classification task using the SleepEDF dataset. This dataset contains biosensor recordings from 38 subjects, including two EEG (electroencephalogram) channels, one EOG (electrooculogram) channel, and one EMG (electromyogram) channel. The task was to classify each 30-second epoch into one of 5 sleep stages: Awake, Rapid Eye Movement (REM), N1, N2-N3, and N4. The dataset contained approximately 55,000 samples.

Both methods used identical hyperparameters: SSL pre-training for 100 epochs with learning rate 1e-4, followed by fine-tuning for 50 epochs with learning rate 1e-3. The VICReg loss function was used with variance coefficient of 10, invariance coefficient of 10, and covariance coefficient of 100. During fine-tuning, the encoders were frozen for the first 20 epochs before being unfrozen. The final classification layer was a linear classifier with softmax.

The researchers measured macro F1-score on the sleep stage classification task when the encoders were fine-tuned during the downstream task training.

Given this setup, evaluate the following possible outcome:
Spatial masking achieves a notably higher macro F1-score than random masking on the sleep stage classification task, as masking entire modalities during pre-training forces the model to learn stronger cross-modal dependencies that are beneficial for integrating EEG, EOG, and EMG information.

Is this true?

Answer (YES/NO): YES